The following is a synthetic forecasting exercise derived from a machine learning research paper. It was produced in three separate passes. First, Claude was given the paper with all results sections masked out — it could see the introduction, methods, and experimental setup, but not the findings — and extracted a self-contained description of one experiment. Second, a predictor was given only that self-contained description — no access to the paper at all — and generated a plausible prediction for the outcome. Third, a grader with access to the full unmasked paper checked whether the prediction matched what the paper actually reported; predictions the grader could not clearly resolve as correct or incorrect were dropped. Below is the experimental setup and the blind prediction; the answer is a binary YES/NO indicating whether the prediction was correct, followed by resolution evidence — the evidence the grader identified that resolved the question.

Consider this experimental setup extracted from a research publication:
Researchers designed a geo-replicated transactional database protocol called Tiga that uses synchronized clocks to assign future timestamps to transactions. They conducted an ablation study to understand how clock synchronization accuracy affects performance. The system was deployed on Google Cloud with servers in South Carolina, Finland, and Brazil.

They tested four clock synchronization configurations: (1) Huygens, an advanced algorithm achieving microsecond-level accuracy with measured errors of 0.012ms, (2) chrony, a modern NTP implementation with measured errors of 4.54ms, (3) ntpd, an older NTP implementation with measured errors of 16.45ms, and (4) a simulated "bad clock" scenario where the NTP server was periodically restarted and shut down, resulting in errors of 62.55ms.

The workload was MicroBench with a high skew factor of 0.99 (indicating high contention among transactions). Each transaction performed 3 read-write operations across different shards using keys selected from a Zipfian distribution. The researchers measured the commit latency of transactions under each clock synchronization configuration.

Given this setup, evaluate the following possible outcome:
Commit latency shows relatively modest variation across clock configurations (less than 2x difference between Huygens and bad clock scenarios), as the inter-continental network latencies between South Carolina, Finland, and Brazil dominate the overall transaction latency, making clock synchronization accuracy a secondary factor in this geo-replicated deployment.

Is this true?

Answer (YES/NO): NO